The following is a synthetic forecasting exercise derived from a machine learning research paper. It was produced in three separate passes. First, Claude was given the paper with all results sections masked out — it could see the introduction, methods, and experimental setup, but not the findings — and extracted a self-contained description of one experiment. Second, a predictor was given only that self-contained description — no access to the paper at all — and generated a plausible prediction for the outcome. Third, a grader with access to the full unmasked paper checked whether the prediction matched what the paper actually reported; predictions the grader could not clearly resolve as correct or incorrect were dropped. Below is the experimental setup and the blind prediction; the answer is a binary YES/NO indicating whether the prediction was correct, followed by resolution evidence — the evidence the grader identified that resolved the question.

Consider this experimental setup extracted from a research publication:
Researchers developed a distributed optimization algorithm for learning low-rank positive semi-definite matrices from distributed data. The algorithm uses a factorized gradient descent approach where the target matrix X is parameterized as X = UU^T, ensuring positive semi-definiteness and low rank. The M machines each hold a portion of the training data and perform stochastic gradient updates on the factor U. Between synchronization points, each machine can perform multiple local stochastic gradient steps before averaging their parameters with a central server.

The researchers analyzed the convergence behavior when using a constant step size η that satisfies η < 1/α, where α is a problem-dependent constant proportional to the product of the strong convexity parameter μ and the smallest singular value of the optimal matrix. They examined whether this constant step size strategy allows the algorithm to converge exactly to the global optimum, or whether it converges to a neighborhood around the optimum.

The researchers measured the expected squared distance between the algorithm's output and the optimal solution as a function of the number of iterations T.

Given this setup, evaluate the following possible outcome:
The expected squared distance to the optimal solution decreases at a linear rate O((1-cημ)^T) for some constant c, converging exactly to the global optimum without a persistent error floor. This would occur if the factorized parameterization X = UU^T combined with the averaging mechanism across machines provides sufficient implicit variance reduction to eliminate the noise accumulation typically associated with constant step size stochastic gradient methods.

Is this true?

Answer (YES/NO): NO